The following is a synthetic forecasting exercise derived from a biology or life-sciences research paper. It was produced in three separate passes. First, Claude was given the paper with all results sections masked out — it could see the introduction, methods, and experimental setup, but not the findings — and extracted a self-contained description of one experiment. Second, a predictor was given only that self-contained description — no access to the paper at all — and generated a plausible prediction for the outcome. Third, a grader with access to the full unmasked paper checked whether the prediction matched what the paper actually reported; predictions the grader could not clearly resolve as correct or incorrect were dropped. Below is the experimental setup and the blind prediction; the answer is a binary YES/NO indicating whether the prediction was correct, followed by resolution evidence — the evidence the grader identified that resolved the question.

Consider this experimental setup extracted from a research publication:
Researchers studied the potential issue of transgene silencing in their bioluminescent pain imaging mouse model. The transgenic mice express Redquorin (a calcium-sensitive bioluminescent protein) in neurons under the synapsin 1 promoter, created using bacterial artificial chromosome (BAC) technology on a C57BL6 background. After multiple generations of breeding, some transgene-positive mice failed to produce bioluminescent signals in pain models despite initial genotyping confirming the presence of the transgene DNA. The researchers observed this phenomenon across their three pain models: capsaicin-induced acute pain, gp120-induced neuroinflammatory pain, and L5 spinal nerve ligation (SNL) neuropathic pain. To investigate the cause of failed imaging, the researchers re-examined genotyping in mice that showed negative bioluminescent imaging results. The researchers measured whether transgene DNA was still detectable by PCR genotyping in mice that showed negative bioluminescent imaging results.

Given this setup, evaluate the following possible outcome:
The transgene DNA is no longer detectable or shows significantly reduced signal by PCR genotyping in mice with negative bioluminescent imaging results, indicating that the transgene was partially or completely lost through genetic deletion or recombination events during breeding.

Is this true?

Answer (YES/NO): NO